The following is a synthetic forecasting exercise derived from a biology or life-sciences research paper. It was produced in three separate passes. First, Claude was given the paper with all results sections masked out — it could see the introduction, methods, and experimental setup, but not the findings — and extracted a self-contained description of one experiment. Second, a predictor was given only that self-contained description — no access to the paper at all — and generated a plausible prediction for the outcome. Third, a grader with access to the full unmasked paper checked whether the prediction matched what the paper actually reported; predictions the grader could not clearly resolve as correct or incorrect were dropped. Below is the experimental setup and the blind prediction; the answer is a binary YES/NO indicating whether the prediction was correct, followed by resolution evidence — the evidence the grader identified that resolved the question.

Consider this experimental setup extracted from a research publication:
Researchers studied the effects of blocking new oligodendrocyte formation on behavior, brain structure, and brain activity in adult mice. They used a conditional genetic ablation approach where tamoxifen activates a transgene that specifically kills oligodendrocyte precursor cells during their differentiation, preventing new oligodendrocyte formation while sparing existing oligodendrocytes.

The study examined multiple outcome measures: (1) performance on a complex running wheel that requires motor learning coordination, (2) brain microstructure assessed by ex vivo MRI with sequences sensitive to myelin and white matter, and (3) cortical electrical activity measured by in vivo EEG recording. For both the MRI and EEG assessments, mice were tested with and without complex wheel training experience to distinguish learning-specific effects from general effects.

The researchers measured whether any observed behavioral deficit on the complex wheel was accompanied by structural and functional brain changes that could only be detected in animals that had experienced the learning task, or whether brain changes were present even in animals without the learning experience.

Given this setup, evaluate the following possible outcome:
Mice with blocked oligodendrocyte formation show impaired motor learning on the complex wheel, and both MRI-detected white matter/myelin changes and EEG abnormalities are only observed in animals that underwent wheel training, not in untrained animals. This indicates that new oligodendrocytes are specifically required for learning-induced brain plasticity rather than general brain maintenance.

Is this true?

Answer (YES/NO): NO